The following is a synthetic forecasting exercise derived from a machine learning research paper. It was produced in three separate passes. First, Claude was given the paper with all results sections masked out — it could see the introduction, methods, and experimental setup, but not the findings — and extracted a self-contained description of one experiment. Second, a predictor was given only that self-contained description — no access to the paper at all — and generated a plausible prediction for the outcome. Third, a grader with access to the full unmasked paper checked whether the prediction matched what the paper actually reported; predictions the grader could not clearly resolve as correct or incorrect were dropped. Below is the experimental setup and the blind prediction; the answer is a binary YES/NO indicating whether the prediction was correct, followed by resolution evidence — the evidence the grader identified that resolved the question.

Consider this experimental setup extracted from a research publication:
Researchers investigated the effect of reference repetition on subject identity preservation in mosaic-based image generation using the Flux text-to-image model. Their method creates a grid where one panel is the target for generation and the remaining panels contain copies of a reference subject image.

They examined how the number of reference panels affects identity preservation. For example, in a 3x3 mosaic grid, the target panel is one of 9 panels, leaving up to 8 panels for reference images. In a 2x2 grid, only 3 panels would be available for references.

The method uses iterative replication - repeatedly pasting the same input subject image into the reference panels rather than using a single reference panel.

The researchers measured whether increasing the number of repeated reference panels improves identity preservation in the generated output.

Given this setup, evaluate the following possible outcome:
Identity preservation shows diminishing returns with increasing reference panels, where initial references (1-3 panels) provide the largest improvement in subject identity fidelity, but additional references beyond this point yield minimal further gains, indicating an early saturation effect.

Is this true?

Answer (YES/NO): NO